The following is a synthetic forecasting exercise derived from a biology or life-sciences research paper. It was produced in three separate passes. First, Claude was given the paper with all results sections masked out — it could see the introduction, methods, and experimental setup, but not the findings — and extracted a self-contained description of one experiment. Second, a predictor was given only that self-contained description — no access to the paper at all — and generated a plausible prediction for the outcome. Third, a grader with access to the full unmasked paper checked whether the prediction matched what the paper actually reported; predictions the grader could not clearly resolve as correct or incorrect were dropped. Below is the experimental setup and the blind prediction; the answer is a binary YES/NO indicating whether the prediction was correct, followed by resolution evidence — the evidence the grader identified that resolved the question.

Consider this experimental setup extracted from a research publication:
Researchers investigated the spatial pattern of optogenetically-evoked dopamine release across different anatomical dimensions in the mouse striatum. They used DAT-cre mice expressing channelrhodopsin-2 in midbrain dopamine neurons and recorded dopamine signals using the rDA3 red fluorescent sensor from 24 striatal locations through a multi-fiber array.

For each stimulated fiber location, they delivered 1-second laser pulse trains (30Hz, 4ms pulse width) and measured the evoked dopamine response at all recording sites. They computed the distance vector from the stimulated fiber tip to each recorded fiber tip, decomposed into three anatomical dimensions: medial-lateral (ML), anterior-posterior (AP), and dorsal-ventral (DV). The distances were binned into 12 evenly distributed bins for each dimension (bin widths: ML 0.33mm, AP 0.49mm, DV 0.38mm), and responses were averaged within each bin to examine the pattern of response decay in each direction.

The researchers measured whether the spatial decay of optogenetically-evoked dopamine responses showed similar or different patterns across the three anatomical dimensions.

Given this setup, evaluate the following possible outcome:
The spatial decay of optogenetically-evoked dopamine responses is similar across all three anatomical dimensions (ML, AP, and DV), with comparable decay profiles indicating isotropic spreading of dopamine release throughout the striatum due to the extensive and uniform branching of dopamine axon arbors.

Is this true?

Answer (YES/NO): NO